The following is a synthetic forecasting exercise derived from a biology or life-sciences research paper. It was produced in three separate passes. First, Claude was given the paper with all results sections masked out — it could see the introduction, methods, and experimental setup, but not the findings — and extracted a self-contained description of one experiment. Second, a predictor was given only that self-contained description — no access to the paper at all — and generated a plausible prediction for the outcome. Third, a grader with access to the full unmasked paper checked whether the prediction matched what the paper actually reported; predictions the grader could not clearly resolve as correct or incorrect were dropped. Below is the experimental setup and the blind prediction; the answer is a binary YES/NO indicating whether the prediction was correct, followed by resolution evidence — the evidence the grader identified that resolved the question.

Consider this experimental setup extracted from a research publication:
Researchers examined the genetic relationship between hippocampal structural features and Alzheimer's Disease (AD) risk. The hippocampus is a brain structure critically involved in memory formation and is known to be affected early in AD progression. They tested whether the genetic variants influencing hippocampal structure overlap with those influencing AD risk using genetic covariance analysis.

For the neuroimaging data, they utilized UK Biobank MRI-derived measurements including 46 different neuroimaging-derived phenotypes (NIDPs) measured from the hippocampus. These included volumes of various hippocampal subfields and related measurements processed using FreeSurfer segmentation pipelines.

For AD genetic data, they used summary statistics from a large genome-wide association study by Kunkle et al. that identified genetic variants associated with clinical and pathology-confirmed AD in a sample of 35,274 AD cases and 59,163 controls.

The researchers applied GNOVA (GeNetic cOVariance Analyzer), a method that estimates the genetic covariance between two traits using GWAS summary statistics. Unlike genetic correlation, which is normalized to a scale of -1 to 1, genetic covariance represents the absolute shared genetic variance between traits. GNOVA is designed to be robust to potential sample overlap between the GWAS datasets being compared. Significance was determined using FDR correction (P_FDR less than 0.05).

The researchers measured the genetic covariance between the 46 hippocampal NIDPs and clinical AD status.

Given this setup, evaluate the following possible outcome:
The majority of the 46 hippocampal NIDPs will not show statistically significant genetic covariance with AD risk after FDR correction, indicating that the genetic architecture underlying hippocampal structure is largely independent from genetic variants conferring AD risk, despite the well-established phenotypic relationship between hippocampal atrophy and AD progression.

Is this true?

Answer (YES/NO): NO